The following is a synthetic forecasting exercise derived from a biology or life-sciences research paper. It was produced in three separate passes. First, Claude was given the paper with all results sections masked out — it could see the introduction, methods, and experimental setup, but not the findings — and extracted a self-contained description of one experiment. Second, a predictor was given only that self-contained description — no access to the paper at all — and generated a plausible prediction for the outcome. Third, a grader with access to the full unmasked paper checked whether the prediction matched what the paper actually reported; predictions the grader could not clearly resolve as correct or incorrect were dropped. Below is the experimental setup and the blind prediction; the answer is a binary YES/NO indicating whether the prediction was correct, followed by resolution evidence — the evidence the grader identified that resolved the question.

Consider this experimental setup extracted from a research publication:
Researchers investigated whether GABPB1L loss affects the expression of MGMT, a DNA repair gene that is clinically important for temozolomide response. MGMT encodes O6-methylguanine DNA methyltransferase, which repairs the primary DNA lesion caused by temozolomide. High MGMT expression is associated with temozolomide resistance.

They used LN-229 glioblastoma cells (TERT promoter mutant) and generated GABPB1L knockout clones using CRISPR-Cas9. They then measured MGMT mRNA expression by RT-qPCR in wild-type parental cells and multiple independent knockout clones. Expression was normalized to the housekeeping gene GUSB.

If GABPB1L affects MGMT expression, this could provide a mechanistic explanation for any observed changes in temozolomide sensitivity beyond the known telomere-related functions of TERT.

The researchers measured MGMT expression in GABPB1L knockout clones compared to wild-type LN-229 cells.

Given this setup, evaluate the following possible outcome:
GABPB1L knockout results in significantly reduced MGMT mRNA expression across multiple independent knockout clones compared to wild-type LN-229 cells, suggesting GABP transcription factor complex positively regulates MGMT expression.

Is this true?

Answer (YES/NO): NO